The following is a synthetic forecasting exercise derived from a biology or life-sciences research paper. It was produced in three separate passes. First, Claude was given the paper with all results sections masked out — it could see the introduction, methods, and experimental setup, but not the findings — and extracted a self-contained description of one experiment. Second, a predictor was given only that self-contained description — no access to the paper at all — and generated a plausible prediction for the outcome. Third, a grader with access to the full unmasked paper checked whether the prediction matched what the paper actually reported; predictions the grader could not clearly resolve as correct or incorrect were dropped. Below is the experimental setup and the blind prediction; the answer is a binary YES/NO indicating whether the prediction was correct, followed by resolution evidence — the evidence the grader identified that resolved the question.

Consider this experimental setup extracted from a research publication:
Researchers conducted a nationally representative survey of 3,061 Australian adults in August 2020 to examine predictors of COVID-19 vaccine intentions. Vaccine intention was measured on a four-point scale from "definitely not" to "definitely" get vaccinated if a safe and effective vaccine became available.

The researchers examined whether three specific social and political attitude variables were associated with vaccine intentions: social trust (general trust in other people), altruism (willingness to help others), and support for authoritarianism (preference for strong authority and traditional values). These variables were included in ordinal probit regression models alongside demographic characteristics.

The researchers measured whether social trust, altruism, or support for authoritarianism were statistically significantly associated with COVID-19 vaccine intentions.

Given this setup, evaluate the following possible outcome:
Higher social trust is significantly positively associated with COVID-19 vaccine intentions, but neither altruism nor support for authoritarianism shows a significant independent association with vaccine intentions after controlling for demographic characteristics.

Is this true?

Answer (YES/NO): NO